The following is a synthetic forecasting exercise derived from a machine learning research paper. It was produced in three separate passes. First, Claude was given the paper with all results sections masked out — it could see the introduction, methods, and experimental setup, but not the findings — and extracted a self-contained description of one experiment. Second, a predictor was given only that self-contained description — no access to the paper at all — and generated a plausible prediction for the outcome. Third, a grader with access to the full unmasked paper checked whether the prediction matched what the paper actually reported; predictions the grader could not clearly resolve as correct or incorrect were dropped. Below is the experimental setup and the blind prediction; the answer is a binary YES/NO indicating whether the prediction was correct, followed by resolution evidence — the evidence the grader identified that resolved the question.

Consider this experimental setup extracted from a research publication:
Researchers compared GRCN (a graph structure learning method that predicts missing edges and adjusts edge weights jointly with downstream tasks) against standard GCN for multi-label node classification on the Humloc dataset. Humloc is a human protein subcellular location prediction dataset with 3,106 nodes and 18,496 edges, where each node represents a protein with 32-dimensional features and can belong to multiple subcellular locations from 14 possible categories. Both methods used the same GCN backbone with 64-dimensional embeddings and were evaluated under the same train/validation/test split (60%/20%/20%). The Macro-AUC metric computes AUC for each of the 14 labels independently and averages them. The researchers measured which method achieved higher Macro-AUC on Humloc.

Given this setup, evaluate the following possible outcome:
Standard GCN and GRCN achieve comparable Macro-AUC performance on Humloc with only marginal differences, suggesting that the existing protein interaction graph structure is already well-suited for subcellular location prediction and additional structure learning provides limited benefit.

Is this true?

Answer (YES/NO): NO